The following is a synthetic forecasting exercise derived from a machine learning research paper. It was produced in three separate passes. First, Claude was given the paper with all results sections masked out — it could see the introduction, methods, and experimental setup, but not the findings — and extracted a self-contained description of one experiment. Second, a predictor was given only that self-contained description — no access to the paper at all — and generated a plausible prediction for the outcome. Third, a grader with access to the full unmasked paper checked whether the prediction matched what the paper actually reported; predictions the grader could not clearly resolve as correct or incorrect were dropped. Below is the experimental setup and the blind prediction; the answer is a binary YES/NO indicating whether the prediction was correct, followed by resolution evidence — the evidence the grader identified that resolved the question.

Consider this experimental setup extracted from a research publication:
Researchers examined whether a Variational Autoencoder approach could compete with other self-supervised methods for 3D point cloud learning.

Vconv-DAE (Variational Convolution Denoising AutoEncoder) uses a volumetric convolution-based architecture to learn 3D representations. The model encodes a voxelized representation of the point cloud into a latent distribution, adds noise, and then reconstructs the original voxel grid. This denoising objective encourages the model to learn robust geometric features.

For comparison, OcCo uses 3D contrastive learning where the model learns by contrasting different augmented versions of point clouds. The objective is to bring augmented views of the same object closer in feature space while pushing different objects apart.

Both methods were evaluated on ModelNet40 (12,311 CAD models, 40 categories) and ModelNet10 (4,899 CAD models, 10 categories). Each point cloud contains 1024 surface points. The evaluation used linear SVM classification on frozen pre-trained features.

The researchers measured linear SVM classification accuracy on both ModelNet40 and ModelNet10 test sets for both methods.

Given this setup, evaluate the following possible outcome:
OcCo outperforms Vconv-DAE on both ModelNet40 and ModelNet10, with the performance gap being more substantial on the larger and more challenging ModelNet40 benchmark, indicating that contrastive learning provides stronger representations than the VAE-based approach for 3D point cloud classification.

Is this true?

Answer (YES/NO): YES